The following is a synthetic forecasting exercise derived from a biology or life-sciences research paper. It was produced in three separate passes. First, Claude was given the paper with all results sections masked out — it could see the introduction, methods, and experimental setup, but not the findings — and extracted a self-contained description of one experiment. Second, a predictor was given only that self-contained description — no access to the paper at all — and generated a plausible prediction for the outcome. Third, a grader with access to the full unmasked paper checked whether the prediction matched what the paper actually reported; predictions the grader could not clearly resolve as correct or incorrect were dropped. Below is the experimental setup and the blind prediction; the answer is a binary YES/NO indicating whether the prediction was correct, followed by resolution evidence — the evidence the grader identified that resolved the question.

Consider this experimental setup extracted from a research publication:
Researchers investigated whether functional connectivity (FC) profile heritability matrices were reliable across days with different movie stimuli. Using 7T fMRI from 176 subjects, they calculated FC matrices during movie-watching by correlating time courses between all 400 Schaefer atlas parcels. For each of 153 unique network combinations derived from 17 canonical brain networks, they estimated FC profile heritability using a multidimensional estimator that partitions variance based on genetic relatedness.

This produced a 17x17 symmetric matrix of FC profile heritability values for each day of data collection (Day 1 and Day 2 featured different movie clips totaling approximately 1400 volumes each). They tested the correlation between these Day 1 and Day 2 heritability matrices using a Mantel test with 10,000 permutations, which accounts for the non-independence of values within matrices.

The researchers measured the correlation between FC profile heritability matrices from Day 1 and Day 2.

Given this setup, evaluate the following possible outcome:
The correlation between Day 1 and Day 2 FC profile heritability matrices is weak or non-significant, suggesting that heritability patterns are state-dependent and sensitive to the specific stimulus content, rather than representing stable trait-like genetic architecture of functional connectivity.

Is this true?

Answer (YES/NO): NO